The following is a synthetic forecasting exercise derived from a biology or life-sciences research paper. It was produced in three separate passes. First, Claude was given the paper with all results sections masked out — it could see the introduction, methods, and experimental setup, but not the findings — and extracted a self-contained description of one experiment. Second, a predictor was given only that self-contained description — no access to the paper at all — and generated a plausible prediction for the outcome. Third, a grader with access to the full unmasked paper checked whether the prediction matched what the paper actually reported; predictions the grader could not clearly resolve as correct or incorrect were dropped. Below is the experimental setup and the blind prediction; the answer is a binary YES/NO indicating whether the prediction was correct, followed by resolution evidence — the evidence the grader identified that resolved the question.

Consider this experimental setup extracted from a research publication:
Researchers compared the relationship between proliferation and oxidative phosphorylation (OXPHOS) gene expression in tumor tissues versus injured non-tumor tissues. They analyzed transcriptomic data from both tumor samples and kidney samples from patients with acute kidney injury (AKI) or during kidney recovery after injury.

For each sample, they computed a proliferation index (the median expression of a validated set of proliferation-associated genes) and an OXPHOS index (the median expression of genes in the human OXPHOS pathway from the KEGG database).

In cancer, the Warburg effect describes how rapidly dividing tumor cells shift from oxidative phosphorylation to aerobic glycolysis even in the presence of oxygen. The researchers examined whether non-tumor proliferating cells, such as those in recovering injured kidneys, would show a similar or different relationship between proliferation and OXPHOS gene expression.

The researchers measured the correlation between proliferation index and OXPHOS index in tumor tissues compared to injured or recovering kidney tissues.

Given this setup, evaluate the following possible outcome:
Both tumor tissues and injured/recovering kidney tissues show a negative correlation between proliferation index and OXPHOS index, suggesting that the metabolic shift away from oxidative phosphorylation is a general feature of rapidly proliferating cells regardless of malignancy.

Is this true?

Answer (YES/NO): NO